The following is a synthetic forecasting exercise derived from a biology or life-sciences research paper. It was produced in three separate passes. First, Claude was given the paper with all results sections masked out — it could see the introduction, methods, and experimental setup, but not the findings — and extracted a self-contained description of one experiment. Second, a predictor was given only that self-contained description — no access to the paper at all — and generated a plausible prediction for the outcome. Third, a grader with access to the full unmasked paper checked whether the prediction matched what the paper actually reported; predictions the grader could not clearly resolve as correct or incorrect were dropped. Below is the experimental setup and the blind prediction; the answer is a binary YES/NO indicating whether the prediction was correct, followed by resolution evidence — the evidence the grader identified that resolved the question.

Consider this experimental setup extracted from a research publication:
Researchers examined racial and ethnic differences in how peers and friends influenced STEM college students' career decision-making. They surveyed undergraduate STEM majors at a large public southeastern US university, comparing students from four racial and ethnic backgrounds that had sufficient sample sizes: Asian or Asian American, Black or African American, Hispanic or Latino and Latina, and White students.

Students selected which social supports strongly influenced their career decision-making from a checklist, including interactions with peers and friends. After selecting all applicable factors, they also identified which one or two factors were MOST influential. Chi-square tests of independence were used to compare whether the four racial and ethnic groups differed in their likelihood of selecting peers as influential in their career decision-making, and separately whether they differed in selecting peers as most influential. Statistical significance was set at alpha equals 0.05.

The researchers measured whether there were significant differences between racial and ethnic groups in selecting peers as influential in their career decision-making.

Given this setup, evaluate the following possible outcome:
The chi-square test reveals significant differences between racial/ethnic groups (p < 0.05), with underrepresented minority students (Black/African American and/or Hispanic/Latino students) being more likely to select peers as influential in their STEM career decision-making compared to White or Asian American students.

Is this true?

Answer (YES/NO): NO